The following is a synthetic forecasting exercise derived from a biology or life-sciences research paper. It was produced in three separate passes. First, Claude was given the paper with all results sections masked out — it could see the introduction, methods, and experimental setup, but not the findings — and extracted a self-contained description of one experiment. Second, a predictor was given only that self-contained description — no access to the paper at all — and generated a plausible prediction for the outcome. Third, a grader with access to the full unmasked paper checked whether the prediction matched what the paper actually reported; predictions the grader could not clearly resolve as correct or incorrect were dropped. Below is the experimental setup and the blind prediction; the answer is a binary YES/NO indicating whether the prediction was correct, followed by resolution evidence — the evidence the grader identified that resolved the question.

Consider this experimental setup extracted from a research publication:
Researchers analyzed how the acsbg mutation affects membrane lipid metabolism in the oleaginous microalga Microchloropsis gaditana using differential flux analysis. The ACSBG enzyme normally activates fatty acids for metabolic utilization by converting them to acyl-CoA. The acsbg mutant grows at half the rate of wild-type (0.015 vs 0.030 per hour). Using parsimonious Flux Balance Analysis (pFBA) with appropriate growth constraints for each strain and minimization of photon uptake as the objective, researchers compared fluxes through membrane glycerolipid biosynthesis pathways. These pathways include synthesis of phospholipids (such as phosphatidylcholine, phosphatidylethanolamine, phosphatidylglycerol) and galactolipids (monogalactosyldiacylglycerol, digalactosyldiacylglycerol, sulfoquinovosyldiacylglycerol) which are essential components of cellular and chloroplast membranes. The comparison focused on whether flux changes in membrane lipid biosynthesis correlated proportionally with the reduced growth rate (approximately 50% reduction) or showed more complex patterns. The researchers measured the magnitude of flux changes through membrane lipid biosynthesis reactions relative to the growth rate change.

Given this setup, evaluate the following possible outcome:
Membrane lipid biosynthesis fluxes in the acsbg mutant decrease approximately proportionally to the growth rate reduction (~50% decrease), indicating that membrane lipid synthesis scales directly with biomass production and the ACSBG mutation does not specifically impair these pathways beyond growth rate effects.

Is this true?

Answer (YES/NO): NO